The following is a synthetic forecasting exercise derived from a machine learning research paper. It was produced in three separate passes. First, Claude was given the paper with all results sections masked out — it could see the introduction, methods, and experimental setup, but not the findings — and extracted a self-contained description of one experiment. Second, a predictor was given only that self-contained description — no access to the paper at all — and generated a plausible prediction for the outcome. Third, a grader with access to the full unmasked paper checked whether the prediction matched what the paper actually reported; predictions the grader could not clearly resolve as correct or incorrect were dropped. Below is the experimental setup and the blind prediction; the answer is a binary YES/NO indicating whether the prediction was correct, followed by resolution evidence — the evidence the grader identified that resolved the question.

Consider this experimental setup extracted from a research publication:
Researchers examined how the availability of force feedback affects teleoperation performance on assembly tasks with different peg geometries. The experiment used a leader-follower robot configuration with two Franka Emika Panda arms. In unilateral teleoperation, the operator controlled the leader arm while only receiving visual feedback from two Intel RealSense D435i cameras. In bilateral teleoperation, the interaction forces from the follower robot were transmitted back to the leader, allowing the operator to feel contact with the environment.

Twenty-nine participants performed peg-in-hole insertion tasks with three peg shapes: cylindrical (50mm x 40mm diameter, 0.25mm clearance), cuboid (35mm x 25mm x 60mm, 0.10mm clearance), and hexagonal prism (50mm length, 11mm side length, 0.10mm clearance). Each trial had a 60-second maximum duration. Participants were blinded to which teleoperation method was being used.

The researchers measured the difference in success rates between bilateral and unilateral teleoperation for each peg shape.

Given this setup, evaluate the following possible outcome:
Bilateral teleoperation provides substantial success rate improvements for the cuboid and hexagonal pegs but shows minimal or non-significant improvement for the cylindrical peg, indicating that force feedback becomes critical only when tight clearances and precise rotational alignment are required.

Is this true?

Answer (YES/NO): YES